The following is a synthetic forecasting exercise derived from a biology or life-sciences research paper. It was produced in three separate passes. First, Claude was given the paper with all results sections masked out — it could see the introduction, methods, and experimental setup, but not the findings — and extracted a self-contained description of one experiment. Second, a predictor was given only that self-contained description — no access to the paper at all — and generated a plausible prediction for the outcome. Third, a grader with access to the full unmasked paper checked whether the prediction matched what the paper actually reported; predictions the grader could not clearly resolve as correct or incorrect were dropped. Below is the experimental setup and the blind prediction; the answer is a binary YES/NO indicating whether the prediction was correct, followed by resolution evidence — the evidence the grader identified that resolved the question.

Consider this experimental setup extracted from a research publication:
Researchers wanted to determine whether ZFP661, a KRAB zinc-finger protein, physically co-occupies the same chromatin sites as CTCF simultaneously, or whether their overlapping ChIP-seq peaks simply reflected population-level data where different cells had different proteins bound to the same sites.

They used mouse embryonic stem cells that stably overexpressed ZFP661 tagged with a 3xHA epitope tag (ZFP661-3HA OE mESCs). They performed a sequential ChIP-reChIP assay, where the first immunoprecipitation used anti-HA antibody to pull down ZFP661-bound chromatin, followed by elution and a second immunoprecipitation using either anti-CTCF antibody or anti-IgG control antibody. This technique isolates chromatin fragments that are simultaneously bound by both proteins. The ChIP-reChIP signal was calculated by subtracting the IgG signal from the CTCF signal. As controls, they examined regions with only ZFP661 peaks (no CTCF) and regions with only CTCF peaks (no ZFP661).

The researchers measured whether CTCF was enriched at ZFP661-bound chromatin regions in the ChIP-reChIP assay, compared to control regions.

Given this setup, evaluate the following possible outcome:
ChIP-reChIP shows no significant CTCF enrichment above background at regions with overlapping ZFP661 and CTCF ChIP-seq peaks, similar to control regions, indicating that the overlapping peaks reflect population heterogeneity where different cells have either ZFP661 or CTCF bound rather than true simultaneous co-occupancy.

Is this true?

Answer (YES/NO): NO